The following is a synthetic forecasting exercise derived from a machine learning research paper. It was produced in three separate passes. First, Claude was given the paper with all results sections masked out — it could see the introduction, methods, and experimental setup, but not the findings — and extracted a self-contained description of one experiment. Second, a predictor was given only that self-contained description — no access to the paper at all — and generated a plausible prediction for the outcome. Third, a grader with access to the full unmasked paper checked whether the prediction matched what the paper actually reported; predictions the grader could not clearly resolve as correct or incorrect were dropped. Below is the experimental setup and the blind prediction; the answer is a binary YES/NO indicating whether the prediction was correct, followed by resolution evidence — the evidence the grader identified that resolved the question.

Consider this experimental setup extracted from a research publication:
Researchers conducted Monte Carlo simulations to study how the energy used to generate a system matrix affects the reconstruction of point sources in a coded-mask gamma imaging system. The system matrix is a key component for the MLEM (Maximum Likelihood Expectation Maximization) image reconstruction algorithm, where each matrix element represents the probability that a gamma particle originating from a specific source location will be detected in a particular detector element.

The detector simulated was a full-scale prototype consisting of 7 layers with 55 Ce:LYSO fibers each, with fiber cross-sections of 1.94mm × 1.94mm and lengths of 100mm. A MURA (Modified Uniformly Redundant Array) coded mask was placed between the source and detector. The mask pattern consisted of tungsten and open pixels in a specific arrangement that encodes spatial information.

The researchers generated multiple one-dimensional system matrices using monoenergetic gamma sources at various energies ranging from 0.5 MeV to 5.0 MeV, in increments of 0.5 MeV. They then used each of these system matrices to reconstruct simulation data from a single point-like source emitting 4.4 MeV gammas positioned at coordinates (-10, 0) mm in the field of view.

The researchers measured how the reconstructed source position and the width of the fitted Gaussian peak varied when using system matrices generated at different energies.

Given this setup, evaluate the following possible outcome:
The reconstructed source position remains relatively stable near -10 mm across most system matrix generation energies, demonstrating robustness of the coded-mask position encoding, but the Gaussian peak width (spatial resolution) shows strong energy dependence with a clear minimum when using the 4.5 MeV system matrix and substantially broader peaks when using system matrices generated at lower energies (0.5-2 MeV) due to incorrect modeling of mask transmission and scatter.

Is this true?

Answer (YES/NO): NO